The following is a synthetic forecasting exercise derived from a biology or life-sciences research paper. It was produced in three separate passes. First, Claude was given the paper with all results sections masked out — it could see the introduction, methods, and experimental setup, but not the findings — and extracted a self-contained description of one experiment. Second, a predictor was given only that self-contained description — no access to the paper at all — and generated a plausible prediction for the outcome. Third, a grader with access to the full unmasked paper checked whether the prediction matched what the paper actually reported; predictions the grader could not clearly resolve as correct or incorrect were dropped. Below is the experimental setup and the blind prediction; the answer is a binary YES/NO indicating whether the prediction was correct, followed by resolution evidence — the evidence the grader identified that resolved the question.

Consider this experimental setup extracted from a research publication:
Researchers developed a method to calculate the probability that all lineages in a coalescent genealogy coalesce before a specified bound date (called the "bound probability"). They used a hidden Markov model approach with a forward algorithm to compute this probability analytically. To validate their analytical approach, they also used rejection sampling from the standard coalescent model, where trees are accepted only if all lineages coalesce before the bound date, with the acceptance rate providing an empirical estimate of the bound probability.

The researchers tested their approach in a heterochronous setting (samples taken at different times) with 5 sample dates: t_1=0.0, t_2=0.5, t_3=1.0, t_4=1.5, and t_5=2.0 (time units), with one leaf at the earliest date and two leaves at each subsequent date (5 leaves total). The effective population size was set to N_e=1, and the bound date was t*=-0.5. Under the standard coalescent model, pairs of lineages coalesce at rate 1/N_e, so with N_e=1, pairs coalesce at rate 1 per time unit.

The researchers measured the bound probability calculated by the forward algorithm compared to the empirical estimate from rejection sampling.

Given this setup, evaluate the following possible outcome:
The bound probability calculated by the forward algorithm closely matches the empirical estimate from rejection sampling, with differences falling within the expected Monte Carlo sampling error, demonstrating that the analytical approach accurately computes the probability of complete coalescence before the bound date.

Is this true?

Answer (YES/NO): YES